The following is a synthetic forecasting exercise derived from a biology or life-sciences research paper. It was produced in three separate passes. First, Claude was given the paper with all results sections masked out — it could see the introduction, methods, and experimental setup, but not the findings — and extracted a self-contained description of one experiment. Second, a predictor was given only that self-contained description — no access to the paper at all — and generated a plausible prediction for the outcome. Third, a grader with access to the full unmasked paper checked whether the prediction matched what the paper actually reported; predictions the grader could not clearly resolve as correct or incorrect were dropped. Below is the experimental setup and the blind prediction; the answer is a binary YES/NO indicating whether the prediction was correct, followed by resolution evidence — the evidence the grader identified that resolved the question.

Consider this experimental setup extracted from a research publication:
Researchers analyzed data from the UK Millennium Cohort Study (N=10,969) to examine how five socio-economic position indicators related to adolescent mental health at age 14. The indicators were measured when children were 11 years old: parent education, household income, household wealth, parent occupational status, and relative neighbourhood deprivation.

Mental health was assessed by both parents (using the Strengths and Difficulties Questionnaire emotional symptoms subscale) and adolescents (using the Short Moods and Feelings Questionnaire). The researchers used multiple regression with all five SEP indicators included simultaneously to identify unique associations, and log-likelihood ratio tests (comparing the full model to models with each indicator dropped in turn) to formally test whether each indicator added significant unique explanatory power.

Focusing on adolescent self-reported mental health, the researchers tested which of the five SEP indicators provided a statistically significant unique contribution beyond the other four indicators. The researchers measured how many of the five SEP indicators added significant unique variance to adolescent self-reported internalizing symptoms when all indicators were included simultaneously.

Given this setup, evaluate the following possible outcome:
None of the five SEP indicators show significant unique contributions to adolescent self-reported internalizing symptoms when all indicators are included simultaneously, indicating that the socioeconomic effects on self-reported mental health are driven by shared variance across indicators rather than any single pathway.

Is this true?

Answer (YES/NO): NO